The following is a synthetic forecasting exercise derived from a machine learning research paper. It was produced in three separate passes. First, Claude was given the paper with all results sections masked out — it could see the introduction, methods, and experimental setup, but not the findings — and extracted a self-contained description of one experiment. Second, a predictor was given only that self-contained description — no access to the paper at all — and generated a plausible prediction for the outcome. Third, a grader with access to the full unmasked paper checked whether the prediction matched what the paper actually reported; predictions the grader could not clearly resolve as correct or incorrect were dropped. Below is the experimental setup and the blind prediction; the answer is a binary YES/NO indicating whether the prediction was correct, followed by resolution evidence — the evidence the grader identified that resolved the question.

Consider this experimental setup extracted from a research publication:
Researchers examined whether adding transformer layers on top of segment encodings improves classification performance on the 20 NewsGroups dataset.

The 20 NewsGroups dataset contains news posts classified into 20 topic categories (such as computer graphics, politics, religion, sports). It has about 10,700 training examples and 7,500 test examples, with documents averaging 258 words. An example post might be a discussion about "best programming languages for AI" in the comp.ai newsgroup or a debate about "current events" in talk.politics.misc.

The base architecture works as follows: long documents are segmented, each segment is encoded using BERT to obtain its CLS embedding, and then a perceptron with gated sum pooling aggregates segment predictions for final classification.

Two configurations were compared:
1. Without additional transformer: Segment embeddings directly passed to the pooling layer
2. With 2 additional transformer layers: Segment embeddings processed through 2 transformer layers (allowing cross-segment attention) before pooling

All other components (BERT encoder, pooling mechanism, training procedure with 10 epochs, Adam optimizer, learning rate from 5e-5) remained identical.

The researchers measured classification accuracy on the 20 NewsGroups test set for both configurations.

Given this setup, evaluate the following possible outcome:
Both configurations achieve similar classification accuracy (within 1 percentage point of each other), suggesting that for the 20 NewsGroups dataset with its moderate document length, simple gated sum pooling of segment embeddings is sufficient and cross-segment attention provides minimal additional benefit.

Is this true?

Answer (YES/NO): YES